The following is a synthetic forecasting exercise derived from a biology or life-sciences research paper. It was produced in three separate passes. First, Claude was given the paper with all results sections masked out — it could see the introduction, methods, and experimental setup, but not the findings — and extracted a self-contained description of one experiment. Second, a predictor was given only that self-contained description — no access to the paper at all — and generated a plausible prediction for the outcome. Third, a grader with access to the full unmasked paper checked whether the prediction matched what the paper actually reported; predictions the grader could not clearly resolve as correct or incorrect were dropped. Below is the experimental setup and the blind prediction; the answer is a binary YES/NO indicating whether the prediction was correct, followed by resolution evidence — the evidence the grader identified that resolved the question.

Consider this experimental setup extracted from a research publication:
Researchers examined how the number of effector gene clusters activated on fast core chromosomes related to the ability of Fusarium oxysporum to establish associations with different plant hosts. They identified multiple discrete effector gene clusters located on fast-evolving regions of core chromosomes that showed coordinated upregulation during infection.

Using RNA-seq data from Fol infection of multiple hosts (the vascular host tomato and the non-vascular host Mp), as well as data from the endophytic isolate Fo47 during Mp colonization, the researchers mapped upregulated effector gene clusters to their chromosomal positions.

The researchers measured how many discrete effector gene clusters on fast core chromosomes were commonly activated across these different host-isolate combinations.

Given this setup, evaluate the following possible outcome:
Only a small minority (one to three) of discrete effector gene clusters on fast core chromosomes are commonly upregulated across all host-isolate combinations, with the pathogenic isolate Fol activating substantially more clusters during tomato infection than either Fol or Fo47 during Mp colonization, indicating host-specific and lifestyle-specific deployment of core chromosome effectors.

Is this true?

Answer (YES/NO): NO